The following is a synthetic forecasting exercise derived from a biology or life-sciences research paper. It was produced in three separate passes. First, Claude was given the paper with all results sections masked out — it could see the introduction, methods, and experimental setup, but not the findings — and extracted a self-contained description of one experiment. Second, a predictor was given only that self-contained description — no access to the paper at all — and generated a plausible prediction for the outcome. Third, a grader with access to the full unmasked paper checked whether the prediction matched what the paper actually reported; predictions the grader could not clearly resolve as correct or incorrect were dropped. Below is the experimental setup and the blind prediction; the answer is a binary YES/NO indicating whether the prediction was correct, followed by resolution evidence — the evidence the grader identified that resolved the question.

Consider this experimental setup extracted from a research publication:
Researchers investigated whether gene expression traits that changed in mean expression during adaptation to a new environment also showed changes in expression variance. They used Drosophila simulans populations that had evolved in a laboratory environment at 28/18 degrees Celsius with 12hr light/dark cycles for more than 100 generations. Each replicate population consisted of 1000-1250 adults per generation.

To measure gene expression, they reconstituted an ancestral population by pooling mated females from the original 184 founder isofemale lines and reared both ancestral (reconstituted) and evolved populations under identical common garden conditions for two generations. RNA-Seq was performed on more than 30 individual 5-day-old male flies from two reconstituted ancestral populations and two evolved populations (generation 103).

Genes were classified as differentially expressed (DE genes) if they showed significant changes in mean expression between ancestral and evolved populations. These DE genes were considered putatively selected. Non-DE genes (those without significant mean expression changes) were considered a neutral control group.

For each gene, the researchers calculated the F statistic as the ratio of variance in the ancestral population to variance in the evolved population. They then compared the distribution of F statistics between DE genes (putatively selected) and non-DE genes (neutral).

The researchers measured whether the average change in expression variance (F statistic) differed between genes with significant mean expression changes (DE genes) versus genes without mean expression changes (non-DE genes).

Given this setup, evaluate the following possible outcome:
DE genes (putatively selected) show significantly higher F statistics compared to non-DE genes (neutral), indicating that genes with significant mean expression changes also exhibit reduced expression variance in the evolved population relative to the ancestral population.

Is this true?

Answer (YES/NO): NO